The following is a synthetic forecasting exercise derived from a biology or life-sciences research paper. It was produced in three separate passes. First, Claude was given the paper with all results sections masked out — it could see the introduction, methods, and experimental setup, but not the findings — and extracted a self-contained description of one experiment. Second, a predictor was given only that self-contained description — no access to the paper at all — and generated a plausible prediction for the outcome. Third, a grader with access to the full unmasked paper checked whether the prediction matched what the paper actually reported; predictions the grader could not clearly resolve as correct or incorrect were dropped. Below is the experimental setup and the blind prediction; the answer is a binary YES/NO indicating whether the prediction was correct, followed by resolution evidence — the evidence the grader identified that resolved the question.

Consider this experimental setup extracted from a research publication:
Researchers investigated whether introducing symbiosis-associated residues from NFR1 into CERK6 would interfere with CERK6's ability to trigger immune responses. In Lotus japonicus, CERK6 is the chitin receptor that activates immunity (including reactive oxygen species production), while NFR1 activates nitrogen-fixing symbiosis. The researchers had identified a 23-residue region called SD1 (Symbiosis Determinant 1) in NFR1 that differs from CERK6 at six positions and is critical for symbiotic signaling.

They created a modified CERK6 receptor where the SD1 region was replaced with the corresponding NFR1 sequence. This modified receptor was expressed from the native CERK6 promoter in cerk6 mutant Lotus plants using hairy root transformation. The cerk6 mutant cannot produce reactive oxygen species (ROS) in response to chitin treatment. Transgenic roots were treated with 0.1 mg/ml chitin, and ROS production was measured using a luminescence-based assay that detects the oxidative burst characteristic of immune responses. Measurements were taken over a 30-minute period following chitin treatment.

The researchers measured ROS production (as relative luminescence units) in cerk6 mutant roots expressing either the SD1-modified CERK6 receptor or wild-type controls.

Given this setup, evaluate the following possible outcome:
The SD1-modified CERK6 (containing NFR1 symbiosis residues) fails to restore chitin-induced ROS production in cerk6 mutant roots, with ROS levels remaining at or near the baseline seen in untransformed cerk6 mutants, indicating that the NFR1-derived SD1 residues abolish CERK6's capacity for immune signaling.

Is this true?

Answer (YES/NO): NO